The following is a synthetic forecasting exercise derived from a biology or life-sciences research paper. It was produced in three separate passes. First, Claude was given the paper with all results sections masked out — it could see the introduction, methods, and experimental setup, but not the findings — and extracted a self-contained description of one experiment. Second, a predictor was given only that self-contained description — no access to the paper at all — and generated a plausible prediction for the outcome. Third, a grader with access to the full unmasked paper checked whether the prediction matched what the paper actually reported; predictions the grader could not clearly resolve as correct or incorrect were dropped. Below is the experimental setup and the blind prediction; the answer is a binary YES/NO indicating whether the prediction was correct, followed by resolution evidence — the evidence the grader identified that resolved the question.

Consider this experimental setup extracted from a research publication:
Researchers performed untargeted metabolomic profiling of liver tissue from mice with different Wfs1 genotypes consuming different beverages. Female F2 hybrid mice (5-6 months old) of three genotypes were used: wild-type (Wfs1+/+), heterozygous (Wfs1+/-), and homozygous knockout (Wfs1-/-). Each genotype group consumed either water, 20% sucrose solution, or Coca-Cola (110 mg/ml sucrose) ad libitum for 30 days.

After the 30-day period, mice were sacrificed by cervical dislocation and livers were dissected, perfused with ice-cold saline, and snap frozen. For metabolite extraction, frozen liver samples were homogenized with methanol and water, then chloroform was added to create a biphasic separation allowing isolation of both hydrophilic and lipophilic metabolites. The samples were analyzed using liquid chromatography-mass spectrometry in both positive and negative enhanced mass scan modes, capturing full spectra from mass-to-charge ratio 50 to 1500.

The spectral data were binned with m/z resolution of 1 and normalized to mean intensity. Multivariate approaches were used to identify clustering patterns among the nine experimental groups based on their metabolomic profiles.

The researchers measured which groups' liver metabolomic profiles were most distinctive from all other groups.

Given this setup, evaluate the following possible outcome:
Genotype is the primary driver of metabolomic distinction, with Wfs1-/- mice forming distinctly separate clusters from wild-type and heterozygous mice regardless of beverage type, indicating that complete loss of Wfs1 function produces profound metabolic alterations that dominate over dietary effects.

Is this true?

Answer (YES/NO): NO